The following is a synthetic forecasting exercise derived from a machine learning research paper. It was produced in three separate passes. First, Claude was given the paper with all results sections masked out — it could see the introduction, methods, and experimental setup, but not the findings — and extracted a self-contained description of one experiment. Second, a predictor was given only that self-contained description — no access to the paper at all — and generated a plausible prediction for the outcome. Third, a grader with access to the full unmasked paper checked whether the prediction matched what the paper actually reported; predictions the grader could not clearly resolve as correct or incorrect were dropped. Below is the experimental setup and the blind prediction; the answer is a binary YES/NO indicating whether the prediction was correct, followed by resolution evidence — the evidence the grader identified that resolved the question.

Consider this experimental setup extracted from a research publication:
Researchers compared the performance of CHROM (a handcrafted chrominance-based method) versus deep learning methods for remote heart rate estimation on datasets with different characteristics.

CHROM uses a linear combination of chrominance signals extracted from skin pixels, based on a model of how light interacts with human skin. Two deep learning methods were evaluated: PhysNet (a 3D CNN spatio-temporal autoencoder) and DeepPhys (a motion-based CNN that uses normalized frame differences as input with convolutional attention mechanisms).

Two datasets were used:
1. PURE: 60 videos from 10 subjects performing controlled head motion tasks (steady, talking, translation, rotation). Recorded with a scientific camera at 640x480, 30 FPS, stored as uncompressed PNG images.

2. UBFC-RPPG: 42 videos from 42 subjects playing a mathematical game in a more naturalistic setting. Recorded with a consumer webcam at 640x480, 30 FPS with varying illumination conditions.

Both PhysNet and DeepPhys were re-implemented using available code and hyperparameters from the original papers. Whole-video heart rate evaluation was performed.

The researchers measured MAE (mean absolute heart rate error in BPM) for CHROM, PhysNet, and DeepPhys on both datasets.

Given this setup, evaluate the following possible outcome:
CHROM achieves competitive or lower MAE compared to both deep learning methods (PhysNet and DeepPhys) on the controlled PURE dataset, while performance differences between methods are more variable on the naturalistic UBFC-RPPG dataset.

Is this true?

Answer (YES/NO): NO